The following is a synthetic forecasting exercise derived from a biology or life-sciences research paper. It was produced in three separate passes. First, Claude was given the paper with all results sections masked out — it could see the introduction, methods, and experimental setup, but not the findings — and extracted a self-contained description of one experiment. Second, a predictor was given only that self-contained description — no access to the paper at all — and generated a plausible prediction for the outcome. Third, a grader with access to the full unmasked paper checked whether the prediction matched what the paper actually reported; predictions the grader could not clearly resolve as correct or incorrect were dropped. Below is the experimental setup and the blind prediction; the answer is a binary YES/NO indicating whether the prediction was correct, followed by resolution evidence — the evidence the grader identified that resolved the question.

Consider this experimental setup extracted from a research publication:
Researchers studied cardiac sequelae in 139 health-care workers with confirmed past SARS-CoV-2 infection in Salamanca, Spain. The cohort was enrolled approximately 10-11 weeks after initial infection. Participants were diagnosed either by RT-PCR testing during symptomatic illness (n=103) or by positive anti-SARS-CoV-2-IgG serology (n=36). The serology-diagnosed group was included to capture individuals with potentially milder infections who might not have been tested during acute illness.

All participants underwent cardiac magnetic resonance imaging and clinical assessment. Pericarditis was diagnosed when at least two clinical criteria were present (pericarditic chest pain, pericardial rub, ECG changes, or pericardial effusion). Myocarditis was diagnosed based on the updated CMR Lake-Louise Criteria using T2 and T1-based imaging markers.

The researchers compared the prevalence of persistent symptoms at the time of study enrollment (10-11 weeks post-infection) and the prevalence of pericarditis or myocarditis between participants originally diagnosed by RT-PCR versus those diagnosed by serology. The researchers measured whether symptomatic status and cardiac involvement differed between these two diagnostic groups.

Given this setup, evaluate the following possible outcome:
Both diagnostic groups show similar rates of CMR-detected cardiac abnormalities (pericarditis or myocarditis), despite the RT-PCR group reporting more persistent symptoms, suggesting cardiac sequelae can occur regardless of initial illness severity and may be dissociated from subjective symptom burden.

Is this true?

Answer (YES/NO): YES